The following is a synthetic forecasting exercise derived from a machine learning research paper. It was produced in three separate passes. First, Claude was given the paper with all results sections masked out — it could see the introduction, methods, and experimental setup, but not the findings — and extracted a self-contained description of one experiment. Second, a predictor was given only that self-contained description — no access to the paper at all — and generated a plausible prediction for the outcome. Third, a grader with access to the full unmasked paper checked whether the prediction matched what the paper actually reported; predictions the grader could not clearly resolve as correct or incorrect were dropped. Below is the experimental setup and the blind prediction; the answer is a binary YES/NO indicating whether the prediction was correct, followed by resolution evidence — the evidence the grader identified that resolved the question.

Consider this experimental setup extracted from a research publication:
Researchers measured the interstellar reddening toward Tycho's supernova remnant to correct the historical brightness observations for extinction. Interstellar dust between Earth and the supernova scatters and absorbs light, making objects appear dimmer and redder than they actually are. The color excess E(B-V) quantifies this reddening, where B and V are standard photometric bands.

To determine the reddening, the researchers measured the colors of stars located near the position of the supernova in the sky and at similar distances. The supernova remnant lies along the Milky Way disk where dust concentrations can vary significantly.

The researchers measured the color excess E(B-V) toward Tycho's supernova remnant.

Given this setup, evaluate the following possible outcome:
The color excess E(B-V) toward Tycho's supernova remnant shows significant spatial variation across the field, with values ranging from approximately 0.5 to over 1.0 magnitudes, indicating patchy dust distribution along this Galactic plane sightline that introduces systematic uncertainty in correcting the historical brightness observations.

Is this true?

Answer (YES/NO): NO